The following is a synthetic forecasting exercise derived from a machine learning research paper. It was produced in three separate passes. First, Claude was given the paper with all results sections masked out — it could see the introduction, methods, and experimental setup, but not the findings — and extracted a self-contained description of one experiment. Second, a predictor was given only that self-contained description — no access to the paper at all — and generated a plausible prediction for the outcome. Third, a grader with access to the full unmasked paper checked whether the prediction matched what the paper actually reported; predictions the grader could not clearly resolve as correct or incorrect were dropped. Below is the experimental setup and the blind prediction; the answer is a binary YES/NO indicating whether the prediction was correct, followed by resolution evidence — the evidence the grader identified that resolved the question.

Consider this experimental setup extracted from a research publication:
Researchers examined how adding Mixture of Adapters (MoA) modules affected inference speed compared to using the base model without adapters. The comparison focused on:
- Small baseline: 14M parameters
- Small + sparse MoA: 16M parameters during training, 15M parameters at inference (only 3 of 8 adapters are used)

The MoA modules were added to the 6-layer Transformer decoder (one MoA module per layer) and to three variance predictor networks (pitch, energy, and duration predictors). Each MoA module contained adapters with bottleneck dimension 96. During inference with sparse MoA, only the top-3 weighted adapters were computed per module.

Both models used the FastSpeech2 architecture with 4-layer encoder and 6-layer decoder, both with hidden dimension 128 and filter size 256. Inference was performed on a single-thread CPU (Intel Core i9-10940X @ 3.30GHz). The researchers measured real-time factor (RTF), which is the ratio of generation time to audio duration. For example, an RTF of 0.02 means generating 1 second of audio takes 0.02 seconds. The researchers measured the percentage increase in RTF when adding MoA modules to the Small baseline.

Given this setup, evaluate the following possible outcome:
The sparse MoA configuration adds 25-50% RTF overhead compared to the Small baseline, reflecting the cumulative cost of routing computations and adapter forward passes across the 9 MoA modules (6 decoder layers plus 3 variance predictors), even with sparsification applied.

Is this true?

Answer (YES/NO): NO